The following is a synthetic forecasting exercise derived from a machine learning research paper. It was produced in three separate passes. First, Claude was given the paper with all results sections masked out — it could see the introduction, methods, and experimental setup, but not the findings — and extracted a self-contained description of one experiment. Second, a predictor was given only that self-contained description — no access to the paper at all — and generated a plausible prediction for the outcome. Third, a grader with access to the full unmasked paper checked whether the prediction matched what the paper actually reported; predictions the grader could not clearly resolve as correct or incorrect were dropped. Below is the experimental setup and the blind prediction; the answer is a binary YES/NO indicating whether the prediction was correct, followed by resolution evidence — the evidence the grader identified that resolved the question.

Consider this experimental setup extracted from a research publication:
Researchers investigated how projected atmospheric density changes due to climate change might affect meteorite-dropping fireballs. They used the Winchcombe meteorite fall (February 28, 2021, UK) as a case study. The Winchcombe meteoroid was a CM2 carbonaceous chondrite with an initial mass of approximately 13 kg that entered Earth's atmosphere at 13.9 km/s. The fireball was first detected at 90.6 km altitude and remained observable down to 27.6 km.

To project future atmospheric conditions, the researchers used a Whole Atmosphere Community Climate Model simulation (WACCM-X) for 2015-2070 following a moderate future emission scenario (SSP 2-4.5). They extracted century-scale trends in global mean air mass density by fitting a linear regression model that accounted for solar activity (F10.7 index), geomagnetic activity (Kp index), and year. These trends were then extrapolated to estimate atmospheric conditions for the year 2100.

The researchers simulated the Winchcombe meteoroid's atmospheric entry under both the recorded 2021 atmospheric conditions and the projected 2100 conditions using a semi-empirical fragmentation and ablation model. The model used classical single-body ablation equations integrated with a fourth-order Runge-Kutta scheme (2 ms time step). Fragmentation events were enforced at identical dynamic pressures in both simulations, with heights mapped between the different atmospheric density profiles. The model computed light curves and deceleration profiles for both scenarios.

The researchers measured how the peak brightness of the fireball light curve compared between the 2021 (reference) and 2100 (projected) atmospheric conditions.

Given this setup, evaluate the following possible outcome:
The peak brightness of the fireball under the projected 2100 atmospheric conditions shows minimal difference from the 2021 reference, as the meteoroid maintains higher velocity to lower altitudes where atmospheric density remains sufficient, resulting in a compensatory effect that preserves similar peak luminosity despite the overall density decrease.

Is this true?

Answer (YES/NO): YES